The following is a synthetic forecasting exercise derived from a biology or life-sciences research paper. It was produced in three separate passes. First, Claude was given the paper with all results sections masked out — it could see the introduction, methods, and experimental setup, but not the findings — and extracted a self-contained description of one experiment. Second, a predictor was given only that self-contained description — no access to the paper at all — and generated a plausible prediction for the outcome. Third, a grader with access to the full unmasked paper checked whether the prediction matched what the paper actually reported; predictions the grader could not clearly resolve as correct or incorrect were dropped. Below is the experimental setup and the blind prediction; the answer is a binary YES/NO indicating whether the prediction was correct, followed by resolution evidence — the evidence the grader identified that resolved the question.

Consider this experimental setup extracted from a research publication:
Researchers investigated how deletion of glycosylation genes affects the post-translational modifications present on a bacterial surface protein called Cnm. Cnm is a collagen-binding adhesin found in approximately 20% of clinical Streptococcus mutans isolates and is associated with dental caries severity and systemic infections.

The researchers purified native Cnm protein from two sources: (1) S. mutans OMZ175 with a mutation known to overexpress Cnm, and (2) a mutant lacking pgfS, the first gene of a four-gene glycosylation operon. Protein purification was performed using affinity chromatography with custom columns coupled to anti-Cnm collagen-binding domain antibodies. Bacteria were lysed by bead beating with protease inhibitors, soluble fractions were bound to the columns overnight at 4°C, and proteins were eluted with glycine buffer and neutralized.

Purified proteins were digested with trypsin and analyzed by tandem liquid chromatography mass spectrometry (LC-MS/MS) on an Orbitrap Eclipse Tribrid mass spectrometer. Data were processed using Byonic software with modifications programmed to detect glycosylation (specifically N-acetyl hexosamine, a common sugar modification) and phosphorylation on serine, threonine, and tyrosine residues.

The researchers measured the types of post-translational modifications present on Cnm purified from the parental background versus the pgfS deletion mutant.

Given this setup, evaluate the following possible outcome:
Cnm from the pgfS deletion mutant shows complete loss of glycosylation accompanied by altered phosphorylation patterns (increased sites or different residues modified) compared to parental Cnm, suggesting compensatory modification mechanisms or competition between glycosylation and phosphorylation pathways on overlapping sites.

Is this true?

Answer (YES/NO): YES